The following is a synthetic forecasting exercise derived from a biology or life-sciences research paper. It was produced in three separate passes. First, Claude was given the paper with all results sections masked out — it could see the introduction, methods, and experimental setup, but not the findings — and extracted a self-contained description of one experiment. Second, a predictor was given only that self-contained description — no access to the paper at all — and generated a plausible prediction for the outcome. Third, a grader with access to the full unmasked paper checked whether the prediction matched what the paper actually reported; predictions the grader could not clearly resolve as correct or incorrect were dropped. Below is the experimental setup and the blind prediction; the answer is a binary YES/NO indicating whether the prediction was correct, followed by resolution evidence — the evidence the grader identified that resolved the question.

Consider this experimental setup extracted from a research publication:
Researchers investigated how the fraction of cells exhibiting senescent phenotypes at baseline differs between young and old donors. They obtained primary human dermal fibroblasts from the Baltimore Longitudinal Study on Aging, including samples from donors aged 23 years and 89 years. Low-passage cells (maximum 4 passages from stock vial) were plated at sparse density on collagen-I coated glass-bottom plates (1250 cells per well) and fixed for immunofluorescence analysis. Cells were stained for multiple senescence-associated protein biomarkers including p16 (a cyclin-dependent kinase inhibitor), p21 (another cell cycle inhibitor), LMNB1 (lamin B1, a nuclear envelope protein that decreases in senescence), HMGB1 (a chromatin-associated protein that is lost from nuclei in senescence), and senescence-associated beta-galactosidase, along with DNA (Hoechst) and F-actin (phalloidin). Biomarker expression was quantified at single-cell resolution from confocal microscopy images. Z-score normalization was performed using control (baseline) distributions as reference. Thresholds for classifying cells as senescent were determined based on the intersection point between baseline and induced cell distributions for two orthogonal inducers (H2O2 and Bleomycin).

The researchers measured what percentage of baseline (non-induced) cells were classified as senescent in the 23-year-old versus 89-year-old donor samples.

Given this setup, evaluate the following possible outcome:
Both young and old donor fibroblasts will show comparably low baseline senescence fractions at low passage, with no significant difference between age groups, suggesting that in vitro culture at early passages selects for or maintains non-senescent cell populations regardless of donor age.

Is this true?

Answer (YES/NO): NO